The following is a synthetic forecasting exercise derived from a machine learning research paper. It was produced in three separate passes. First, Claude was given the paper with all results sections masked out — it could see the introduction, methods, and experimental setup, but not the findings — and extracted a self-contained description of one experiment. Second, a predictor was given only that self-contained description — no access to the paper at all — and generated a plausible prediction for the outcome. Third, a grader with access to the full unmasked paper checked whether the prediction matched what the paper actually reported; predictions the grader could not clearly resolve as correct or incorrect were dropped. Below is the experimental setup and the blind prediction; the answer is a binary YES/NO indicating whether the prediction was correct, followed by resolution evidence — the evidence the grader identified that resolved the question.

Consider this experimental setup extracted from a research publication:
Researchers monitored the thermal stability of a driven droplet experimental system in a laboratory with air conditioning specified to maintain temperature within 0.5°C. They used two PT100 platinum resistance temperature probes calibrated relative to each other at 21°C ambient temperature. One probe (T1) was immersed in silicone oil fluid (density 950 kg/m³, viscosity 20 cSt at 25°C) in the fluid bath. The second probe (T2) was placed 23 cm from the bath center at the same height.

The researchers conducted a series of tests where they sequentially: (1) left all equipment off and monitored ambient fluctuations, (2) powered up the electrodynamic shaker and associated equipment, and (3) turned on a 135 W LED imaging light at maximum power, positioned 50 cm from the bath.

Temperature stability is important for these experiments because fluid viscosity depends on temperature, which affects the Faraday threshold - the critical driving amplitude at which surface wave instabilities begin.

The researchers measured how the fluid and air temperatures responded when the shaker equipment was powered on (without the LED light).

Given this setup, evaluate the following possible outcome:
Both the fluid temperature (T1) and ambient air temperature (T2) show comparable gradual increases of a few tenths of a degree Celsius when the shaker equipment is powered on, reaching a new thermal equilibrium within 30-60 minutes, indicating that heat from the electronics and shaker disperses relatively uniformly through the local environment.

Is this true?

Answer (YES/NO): NO